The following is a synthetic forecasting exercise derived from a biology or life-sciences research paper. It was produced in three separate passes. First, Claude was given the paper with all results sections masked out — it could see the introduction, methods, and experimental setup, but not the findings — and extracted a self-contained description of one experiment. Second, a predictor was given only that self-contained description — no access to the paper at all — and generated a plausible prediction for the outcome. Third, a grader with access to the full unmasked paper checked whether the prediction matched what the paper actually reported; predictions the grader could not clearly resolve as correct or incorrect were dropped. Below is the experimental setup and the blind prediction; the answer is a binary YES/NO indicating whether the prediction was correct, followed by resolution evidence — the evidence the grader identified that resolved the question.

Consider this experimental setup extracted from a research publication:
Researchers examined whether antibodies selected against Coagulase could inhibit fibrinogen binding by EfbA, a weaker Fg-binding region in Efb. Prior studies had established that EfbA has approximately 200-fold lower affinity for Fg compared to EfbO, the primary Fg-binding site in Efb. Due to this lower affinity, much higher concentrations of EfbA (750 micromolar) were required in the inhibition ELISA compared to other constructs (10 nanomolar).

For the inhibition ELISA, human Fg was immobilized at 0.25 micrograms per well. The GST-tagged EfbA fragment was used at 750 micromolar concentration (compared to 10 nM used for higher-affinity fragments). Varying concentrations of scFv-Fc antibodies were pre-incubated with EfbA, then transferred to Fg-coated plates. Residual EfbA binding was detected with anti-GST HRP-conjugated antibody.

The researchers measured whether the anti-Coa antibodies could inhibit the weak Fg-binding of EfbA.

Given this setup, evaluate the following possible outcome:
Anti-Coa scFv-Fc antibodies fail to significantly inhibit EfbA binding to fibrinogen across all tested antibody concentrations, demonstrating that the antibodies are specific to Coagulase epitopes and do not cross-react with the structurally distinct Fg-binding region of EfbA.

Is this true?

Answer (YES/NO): NO